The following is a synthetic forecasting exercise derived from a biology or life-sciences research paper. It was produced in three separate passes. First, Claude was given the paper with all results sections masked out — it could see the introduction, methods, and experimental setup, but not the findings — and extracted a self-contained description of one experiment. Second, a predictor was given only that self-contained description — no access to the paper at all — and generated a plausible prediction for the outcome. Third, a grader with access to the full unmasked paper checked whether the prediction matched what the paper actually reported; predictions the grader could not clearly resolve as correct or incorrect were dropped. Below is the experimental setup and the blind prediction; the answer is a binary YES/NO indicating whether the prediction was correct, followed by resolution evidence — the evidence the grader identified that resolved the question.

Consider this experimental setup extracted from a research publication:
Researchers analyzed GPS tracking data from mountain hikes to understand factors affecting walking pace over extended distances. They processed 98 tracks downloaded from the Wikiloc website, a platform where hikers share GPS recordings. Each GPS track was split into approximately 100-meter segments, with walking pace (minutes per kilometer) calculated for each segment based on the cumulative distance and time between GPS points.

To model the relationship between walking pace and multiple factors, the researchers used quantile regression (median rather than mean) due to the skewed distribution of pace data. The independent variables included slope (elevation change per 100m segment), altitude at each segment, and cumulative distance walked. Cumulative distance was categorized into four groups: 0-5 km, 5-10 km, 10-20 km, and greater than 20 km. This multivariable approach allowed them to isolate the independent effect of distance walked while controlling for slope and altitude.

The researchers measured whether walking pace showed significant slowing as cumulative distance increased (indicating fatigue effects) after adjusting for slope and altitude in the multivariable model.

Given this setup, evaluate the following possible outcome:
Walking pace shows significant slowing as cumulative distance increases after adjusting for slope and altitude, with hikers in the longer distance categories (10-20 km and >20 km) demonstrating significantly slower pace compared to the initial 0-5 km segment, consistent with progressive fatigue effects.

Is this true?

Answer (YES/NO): NO